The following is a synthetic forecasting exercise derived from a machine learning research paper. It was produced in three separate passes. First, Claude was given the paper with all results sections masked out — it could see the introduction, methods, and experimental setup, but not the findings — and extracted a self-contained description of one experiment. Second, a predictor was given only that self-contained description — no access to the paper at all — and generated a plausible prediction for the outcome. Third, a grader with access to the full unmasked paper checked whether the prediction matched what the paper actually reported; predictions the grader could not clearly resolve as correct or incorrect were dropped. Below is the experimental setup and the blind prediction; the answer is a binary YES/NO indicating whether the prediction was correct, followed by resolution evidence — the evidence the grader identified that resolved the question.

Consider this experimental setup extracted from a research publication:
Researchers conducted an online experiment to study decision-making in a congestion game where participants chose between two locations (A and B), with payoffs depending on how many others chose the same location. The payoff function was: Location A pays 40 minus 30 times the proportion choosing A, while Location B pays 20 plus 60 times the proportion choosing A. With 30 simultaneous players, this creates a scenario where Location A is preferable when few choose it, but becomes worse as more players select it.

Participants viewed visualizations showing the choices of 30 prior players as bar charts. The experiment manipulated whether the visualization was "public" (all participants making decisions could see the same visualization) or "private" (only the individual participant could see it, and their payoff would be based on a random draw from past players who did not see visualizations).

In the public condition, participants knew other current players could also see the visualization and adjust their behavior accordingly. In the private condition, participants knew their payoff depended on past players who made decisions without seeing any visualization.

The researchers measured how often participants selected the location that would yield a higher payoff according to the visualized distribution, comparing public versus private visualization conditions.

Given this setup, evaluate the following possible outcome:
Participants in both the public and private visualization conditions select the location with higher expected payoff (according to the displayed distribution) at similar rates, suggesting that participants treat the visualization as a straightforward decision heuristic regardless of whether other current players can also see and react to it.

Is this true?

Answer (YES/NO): NO